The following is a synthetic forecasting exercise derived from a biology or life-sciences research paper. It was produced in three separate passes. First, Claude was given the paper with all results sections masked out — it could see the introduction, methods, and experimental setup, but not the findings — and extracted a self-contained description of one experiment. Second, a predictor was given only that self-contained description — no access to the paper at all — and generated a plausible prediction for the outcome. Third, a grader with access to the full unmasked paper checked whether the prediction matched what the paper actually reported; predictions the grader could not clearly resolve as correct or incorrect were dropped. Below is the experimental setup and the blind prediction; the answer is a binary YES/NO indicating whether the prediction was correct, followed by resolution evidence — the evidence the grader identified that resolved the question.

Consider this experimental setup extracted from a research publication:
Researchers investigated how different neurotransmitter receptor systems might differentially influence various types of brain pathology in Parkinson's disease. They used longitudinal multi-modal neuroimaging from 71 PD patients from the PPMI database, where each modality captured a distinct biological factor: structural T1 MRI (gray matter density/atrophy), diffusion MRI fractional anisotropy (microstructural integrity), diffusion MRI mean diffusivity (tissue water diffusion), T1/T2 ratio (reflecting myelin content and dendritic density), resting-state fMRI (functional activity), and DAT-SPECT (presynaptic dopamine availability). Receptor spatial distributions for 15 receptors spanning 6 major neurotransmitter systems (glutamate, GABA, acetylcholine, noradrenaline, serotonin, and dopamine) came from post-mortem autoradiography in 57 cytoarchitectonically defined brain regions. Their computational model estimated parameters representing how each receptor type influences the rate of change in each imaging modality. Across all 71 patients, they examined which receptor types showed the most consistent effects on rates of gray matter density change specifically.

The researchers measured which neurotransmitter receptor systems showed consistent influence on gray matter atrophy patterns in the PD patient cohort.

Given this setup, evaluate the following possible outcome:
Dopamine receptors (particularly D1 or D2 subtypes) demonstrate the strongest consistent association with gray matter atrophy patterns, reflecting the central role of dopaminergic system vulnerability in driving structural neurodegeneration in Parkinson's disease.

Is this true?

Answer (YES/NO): NO